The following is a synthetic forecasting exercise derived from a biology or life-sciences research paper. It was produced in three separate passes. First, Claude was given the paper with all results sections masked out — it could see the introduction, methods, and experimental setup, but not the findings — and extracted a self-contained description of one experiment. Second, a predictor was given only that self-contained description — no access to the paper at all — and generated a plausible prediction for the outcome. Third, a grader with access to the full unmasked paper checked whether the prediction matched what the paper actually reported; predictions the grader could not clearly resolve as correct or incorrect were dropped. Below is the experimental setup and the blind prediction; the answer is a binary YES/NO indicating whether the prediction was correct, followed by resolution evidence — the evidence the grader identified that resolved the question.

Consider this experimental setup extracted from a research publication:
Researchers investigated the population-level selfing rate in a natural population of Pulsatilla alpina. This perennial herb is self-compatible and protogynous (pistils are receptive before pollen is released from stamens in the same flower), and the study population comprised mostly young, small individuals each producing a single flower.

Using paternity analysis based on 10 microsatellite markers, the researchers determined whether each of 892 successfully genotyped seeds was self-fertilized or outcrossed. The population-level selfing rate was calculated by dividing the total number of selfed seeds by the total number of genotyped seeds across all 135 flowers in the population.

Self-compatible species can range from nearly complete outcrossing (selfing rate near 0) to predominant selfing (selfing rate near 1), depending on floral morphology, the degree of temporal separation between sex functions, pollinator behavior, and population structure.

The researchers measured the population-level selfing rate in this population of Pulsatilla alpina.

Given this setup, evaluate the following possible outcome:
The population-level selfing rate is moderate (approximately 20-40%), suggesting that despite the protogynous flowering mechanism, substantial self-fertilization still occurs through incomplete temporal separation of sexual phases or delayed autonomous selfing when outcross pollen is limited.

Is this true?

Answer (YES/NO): NO